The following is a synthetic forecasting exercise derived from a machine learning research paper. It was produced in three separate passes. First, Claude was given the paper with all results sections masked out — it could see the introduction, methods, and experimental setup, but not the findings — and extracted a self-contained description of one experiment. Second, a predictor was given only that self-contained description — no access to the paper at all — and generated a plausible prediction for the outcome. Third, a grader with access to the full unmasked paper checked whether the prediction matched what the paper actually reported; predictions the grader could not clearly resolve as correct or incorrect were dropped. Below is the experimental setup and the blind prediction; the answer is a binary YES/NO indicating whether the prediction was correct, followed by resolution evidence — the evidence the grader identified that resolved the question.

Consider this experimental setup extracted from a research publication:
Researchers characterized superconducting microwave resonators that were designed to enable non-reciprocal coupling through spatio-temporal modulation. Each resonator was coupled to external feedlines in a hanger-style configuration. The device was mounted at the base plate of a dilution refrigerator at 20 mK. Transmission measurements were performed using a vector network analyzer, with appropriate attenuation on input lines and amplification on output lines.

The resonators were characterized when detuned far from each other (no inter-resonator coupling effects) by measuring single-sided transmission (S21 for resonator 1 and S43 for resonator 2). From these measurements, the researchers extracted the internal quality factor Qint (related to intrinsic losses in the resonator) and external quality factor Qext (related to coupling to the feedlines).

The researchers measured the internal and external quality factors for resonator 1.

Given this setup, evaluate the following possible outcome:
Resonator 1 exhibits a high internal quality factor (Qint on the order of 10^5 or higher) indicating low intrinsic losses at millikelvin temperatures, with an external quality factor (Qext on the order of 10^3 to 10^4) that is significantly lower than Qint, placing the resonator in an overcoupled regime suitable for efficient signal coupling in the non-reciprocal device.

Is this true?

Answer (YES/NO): NO